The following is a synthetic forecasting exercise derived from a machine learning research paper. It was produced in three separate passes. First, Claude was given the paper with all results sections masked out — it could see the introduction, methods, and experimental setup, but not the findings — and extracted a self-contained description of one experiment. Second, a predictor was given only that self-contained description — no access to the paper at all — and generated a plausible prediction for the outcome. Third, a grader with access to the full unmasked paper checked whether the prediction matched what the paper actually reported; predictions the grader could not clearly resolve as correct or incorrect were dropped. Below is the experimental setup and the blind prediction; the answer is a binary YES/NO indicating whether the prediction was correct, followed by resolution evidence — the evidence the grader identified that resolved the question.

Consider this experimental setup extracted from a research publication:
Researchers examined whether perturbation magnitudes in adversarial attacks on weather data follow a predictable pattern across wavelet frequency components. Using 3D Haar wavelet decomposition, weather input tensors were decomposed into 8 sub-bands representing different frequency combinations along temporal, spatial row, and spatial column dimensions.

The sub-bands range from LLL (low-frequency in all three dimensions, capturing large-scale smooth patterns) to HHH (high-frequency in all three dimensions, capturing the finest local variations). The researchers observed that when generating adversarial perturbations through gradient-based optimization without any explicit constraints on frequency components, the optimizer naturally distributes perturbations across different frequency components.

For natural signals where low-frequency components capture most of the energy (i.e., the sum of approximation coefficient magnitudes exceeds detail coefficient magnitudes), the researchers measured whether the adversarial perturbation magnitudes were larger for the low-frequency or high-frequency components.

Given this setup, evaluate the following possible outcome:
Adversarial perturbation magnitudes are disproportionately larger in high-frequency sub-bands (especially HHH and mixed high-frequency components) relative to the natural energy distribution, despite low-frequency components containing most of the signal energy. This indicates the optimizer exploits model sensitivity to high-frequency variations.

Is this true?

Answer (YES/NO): NO